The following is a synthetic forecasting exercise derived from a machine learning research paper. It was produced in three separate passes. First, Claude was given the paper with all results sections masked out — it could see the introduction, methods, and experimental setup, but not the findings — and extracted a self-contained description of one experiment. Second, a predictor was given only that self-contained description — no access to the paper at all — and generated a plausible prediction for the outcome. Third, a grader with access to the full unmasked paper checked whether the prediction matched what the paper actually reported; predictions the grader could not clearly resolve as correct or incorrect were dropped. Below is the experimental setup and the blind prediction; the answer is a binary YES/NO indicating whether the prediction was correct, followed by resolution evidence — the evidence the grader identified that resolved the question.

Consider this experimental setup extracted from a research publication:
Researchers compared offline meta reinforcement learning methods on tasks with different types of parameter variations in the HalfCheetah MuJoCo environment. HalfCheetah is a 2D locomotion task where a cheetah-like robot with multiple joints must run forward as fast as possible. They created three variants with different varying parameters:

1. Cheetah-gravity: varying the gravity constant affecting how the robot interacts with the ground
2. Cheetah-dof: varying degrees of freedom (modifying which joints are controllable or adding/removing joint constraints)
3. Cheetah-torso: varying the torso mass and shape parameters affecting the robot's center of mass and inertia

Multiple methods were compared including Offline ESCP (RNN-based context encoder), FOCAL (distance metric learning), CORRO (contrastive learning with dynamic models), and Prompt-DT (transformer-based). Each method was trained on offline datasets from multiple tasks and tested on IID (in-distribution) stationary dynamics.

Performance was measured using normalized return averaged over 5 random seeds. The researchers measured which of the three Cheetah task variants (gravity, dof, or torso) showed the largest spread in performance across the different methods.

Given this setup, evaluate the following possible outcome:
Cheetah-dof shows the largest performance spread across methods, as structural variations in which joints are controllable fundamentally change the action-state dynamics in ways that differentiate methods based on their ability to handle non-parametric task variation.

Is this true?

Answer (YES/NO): YES